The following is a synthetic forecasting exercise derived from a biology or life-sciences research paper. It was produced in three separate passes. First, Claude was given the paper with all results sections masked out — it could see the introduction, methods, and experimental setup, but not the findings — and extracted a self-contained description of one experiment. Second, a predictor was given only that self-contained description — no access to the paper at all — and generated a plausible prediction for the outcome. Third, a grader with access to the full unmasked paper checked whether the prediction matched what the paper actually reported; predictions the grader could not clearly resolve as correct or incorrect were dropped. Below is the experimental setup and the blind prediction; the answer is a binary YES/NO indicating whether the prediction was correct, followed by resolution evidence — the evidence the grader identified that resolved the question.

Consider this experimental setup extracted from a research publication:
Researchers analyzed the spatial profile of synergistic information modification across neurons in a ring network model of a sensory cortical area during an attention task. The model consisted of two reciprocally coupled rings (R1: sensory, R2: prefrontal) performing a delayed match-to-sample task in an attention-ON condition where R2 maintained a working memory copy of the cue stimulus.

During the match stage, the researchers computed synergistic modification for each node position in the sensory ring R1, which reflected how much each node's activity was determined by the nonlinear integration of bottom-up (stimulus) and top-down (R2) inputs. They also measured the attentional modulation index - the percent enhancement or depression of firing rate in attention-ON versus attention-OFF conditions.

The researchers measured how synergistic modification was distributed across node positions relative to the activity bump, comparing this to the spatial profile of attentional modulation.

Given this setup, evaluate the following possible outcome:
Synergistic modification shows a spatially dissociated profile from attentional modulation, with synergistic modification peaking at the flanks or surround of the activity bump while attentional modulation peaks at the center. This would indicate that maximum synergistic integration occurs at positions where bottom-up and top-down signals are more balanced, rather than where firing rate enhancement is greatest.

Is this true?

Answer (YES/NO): NO